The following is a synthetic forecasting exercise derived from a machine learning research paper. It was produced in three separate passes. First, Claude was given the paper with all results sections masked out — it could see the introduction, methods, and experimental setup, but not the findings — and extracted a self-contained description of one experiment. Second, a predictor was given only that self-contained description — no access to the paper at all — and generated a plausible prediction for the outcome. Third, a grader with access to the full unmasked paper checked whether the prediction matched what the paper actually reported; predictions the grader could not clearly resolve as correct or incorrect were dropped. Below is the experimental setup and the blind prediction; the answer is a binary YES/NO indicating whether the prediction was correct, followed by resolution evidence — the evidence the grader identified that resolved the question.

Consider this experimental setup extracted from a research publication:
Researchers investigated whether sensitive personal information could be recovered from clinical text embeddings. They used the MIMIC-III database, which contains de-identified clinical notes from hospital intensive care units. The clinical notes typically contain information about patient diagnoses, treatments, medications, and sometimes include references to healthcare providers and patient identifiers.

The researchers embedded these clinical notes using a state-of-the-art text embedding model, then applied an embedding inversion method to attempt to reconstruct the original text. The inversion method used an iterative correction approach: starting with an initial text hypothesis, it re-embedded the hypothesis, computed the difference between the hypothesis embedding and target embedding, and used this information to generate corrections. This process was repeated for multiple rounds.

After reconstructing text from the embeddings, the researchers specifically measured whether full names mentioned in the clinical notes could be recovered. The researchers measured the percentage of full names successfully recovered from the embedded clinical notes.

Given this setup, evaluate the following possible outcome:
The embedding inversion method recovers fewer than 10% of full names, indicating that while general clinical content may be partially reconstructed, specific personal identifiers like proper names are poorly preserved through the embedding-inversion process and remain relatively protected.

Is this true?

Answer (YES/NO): NO